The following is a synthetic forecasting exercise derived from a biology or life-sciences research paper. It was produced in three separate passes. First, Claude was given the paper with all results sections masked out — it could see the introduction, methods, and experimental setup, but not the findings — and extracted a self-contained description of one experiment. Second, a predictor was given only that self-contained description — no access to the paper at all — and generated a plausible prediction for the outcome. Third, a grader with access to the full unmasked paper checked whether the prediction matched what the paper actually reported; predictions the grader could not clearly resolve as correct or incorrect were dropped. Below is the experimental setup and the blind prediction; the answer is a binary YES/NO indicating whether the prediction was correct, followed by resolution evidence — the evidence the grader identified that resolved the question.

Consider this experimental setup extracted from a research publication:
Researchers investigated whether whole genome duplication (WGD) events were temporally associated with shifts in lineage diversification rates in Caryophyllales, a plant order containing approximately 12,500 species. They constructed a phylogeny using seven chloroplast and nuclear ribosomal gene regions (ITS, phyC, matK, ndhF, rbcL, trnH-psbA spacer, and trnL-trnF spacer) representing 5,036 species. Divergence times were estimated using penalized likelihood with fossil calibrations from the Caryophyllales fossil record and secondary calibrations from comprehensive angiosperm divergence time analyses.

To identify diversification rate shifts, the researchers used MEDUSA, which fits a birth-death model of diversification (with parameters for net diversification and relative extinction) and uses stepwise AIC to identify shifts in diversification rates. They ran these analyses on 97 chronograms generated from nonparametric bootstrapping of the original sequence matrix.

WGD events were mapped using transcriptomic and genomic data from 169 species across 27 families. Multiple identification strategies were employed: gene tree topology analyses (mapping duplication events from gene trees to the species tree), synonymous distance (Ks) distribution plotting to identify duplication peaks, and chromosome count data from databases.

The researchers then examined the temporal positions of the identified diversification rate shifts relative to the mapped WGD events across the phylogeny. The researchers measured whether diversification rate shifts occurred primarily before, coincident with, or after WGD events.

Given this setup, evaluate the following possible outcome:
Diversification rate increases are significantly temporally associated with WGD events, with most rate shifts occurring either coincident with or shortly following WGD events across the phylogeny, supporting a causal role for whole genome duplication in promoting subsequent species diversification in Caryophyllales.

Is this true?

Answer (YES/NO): NO